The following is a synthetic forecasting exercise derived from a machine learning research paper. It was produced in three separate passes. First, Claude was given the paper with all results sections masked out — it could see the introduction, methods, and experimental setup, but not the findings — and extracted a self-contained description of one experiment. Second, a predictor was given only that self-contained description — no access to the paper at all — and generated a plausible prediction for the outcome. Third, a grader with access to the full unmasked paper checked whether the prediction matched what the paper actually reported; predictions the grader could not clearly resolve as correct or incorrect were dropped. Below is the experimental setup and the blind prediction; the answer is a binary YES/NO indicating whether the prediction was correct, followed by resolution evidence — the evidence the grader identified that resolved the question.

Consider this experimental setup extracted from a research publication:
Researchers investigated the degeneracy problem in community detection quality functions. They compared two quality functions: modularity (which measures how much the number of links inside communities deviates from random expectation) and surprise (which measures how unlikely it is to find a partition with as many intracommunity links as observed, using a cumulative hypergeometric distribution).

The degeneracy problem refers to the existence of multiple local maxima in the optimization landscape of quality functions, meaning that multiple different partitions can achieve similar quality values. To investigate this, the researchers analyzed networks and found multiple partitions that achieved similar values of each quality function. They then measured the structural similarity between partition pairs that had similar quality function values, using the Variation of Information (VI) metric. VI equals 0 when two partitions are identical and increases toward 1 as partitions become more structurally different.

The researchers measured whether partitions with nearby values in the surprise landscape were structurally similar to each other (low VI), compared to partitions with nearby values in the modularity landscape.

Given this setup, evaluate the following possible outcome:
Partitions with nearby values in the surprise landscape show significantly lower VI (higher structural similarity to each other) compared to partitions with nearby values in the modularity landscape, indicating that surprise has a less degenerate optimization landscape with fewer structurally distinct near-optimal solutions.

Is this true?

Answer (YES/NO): YES